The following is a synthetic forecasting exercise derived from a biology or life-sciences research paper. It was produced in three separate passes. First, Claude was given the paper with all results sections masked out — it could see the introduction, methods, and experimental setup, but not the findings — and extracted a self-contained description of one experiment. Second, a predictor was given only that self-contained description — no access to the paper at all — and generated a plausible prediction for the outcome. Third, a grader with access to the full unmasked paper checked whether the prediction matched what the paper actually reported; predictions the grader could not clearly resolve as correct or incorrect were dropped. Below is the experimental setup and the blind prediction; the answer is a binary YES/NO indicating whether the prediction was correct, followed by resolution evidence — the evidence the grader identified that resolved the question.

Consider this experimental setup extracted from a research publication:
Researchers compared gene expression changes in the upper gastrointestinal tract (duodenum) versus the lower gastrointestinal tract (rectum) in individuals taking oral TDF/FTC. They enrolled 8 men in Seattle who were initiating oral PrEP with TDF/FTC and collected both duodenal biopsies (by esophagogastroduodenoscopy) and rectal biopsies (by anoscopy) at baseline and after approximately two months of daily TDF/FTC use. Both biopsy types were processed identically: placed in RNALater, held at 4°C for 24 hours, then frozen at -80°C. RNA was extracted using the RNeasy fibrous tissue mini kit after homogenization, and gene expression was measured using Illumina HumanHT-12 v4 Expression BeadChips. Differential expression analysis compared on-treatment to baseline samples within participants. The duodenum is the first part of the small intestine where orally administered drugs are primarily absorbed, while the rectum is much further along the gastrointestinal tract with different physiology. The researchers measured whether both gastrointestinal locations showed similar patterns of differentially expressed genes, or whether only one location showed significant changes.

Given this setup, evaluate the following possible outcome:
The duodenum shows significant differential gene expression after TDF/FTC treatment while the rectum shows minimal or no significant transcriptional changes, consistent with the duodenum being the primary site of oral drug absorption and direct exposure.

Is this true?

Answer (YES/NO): YES